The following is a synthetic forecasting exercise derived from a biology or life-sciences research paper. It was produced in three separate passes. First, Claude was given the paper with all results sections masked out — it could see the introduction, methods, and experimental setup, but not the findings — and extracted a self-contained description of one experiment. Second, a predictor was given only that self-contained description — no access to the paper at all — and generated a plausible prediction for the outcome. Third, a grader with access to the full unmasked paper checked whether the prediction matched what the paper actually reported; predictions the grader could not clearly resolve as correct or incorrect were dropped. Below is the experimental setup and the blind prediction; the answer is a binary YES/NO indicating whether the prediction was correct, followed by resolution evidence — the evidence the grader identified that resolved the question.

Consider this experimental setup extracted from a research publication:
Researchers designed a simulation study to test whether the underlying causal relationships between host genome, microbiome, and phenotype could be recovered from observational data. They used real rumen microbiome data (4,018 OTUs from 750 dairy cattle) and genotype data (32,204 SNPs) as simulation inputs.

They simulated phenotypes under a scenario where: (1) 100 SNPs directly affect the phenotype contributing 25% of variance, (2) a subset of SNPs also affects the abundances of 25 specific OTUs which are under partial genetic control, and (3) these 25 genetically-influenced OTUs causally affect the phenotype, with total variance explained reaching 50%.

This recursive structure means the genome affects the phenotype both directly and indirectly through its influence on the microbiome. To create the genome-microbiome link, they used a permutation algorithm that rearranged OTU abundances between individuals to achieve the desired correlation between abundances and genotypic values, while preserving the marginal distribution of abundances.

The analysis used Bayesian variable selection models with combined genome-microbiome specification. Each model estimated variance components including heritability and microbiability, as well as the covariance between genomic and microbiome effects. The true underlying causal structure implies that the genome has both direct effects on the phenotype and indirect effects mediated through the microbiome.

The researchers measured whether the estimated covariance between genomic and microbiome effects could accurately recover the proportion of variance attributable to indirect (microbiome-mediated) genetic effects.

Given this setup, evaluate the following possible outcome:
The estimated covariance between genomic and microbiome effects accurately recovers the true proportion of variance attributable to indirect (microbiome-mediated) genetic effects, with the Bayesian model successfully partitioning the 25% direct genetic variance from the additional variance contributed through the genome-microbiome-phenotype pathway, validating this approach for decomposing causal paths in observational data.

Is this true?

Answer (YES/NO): NO